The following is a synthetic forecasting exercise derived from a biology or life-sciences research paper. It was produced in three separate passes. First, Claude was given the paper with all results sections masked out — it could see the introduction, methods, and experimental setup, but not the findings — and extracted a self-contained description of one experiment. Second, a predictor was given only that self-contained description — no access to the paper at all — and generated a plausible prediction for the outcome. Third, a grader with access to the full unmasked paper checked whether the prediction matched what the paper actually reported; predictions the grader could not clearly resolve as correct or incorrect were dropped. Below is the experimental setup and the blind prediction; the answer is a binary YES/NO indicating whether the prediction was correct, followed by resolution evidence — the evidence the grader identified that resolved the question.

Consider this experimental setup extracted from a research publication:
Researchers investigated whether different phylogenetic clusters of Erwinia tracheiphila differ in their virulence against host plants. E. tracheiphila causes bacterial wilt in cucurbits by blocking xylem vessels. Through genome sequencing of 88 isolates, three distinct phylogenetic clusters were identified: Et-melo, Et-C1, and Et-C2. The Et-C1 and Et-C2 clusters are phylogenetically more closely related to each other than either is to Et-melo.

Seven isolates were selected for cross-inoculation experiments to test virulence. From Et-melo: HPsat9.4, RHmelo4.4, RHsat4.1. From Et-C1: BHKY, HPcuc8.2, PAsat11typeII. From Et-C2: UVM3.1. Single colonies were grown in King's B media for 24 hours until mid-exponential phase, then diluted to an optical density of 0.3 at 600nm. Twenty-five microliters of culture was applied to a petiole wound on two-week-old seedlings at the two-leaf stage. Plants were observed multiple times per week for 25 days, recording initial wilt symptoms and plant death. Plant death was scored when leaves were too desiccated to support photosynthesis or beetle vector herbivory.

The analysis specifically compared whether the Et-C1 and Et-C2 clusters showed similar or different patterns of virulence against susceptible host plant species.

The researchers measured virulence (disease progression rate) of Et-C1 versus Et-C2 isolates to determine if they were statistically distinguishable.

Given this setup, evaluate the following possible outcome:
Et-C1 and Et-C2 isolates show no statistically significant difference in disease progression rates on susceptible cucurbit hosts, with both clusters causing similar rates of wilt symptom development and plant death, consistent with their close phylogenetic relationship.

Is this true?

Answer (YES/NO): YES